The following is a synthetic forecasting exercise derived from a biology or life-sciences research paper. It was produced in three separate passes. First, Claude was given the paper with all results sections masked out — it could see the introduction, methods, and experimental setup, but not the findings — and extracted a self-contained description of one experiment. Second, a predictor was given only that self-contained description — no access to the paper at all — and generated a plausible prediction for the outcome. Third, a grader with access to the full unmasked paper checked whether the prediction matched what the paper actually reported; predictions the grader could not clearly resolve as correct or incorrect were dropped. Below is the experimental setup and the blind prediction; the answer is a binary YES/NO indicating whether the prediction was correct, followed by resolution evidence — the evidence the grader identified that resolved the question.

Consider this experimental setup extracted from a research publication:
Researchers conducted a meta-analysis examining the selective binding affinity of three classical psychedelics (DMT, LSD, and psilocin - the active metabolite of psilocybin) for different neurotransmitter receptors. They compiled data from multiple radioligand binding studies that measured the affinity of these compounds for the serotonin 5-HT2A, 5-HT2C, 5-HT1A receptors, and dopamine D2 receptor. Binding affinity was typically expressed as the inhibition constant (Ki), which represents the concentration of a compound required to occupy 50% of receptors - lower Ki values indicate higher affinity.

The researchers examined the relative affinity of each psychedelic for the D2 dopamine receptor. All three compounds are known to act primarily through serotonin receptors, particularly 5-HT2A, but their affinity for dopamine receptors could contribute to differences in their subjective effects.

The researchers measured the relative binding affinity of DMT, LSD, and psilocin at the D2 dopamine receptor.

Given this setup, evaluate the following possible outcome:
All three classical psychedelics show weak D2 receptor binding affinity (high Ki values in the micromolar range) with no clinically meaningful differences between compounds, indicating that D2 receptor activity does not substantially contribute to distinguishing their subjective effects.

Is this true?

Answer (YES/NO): NO